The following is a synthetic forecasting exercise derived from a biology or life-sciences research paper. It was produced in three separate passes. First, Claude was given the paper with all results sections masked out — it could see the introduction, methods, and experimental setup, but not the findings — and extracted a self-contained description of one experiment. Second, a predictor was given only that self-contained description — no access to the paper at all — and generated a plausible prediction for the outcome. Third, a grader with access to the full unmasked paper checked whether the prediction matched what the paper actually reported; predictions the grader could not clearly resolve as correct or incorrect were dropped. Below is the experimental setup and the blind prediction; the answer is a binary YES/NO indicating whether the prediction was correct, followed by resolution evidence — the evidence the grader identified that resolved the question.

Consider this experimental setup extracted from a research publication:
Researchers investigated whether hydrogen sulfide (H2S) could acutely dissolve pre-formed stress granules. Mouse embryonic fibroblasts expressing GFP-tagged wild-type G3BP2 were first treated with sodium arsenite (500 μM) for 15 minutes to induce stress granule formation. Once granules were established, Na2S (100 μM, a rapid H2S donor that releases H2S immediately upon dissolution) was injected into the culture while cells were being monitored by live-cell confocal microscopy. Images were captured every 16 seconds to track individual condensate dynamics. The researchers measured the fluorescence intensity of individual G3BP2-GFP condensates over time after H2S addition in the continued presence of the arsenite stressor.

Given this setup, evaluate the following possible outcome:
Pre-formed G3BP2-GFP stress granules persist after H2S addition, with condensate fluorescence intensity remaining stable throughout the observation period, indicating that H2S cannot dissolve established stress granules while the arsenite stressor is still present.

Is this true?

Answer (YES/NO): NO